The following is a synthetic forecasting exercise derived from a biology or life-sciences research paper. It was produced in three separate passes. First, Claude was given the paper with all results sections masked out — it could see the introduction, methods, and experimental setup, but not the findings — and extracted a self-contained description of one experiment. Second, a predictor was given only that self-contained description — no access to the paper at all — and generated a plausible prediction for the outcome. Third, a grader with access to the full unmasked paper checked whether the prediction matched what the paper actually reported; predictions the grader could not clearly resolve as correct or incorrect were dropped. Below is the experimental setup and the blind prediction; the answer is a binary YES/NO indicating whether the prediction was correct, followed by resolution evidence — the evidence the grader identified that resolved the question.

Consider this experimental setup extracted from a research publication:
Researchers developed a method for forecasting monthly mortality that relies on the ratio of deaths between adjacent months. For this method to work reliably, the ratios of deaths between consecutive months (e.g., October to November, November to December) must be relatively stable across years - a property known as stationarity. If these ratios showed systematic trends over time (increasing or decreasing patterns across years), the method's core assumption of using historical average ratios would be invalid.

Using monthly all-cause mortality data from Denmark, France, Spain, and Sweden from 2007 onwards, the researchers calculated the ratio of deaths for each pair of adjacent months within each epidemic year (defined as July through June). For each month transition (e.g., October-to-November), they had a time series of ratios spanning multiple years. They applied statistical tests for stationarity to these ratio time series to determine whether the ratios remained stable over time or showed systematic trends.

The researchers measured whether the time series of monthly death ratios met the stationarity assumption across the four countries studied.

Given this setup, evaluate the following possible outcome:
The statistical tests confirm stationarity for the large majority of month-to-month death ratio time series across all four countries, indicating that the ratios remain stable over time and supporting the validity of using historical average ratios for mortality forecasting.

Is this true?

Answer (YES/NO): YES